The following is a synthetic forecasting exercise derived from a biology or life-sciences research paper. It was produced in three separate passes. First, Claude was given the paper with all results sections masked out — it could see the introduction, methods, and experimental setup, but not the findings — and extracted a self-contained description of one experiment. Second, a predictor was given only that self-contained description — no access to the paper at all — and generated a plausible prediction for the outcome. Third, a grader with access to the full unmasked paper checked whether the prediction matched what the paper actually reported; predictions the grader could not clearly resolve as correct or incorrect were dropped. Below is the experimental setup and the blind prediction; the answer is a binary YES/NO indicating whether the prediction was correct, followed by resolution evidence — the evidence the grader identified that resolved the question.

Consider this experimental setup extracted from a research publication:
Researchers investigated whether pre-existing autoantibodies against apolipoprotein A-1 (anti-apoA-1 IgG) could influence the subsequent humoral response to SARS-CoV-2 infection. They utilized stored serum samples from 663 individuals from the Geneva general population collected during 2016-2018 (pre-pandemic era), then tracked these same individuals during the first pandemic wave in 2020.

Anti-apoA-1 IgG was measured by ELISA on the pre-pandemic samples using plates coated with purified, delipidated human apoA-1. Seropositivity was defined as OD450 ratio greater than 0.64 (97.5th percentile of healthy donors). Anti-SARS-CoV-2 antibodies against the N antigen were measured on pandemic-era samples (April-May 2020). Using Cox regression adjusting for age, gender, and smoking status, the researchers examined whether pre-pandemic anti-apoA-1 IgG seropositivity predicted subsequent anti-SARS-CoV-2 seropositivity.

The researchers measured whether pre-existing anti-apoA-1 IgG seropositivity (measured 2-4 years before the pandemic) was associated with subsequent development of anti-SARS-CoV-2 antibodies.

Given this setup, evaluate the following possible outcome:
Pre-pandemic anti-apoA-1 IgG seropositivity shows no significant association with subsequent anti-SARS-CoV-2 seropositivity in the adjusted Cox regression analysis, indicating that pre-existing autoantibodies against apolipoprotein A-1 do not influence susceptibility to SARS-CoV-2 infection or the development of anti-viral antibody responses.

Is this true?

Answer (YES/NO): YES